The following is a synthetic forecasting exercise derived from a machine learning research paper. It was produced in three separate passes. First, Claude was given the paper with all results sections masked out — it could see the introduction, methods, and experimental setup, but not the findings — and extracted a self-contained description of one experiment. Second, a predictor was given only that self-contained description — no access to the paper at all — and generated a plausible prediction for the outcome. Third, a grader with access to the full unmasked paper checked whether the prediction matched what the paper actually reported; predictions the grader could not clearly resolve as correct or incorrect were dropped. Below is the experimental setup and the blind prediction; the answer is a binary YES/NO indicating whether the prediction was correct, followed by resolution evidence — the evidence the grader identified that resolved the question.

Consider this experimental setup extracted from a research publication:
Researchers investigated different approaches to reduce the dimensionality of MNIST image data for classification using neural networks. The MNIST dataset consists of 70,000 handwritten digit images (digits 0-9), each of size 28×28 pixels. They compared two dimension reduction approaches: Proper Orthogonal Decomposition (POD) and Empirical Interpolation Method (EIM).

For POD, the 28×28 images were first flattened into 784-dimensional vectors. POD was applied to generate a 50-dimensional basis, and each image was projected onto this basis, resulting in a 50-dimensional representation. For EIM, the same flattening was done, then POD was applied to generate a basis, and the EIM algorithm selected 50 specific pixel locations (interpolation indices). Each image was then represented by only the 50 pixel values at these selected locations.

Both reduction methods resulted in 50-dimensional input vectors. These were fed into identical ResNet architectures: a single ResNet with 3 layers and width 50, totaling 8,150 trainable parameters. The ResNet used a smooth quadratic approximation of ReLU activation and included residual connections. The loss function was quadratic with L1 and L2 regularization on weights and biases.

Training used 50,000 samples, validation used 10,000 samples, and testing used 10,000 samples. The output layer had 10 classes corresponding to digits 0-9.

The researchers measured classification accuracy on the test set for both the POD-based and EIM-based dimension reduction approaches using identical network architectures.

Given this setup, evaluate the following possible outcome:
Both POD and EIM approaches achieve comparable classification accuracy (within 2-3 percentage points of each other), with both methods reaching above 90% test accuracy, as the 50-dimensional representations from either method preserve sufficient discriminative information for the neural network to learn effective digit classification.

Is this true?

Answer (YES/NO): NO